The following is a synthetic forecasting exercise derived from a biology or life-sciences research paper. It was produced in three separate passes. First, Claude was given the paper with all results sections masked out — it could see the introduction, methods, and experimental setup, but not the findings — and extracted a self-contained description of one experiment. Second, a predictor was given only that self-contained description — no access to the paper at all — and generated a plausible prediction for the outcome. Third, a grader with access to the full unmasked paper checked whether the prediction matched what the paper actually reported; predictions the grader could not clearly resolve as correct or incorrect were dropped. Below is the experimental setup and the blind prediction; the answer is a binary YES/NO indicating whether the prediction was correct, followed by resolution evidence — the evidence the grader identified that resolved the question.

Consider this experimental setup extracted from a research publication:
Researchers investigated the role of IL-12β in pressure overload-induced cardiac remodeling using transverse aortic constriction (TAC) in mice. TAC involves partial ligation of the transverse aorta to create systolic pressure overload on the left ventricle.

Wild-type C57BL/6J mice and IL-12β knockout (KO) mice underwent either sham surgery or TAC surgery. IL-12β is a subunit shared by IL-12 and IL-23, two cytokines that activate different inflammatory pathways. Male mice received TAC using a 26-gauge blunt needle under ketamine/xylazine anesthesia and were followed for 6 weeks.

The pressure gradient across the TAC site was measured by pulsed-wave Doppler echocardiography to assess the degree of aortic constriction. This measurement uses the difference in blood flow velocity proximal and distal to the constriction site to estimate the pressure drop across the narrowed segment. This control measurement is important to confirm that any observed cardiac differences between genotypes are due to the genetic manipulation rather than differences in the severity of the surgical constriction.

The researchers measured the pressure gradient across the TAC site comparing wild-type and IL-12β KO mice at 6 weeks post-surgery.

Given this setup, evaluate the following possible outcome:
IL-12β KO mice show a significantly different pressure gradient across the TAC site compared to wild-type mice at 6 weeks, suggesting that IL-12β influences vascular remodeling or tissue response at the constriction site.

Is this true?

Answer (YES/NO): NO